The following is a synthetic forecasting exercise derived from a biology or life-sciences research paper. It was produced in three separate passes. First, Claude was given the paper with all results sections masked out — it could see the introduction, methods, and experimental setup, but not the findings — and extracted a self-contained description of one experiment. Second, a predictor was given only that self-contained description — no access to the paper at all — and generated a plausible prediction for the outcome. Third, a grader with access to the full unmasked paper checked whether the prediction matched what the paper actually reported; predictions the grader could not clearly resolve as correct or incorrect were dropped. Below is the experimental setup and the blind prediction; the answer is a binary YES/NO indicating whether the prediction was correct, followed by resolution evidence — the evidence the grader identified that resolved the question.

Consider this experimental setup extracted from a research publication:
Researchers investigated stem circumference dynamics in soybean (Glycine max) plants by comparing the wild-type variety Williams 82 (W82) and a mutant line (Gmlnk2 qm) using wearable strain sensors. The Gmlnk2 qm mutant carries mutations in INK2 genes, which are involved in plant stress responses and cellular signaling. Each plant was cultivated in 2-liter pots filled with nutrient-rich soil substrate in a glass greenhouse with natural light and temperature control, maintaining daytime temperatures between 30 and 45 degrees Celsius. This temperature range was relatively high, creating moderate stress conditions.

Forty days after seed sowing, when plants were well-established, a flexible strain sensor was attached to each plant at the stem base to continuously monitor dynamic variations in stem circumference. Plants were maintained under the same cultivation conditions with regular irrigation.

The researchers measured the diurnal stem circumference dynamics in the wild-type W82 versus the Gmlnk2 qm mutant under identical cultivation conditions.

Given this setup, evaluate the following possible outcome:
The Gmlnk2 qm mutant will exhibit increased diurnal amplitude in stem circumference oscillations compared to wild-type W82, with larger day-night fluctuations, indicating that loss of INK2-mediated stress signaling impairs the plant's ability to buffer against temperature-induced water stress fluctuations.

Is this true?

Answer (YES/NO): NO